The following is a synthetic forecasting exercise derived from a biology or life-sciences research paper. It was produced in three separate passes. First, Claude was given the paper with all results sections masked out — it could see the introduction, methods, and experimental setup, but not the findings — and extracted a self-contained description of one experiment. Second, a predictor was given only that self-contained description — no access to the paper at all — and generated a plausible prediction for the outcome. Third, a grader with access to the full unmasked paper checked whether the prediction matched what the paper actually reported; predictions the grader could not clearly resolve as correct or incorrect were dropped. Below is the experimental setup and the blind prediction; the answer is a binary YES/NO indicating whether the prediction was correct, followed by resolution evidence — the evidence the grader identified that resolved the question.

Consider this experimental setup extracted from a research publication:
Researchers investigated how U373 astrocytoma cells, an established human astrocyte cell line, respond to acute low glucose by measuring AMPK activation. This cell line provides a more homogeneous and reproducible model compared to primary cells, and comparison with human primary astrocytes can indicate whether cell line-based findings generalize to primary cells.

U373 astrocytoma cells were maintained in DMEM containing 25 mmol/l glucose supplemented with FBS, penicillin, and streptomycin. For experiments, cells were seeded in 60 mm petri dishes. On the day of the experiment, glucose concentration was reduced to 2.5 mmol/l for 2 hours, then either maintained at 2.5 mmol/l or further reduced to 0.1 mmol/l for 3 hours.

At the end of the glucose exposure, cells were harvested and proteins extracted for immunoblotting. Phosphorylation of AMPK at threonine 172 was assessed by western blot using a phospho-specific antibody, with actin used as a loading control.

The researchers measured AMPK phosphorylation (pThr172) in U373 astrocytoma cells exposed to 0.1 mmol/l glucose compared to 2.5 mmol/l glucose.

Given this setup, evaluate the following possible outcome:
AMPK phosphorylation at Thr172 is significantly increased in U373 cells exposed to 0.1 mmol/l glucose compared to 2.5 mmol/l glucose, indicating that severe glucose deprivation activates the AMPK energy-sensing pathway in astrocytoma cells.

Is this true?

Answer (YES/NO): YES